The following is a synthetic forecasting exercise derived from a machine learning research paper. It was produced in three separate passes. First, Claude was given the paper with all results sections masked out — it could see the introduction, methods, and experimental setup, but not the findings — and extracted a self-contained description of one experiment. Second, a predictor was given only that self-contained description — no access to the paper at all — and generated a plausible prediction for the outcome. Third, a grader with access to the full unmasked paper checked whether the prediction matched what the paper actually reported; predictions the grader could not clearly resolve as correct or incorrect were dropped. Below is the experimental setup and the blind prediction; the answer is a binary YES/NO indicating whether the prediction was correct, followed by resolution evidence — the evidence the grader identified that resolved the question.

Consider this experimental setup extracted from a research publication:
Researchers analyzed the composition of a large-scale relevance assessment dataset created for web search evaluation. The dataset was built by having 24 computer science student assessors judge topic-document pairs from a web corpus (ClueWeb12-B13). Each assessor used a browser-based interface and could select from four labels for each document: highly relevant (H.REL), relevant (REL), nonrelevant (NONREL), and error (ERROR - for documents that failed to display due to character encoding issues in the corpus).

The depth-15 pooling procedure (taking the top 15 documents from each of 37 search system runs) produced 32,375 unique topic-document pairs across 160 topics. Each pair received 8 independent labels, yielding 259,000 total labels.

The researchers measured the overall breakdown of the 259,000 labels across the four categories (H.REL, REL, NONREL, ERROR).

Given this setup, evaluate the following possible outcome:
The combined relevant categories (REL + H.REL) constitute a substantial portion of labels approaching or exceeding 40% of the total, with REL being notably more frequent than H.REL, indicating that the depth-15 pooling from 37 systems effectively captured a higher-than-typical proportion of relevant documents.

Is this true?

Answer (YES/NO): NO